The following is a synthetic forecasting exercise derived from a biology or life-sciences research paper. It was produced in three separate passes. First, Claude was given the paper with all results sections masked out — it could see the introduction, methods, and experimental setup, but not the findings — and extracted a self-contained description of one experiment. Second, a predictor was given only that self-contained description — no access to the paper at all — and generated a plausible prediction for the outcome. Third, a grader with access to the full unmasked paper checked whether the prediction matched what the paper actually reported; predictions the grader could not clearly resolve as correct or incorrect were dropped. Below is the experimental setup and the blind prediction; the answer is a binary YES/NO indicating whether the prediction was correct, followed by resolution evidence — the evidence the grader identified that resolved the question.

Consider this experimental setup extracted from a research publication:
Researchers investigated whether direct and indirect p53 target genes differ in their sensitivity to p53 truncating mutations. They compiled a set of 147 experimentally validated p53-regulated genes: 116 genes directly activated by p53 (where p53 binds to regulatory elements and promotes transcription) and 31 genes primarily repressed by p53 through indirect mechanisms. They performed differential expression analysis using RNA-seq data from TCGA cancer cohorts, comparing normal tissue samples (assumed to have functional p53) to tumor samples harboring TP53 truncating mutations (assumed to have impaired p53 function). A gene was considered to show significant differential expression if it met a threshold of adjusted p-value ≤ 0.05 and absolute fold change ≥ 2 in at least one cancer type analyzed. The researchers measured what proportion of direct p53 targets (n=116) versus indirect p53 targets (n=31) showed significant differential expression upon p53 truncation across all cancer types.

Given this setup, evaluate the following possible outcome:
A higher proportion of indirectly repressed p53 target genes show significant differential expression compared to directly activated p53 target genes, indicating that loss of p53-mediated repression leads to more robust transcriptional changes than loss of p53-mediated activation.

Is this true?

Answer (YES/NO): YES